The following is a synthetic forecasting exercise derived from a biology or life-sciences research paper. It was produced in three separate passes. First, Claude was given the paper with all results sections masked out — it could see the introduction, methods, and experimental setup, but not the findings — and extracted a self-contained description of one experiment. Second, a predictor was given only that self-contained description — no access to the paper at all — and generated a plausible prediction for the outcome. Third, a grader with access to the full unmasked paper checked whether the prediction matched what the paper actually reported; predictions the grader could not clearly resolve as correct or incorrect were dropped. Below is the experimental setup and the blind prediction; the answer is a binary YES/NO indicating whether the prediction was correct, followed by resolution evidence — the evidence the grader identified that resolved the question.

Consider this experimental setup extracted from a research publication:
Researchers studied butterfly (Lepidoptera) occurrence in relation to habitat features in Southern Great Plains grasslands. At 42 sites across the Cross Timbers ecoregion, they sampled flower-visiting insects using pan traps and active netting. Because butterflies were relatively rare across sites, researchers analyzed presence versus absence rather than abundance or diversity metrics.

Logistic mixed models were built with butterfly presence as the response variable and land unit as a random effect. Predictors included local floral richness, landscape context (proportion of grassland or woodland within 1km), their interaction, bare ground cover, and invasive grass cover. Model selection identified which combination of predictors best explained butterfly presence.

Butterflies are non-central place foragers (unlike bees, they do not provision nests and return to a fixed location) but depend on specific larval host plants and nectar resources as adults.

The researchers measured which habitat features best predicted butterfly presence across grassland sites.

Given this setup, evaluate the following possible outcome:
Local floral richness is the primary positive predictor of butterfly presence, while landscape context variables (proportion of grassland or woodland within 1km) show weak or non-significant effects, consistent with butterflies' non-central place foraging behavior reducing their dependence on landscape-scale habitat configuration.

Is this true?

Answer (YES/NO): NO